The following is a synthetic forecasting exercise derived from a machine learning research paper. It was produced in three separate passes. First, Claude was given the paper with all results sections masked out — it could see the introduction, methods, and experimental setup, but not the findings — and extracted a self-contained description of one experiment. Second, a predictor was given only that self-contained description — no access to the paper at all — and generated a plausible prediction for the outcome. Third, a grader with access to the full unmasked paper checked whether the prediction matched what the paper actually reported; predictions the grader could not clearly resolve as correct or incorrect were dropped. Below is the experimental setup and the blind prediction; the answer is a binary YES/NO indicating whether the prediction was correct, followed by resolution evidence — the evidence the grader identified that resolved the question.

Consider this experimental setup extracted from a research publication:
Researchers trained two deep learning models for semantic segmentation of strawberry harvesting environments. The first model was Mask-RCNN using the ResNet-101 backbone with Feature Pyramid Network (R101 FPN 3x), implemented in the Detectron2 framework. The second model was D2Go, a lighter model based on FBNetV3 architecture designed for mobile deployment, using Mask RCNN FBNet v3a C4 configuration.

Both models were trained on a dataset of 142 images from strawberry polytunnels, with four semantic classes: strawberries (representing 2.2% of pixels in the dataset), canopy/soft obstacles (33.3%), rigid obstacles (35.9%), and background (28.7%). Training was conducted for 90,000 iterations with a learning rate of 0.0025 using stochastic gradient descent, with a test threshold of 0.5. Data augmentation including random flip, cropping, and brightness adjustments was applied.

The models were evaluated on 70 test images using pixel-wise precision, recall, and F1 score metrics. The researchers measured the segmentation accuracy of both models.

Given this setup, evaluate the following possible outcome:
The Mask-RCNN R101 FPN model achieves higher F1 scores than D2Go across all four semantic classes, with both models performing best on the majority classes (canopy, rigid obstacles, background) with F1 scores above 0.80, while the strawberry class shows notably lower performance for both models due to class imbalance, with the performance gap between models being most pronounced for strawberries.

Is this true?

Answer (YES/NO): NO